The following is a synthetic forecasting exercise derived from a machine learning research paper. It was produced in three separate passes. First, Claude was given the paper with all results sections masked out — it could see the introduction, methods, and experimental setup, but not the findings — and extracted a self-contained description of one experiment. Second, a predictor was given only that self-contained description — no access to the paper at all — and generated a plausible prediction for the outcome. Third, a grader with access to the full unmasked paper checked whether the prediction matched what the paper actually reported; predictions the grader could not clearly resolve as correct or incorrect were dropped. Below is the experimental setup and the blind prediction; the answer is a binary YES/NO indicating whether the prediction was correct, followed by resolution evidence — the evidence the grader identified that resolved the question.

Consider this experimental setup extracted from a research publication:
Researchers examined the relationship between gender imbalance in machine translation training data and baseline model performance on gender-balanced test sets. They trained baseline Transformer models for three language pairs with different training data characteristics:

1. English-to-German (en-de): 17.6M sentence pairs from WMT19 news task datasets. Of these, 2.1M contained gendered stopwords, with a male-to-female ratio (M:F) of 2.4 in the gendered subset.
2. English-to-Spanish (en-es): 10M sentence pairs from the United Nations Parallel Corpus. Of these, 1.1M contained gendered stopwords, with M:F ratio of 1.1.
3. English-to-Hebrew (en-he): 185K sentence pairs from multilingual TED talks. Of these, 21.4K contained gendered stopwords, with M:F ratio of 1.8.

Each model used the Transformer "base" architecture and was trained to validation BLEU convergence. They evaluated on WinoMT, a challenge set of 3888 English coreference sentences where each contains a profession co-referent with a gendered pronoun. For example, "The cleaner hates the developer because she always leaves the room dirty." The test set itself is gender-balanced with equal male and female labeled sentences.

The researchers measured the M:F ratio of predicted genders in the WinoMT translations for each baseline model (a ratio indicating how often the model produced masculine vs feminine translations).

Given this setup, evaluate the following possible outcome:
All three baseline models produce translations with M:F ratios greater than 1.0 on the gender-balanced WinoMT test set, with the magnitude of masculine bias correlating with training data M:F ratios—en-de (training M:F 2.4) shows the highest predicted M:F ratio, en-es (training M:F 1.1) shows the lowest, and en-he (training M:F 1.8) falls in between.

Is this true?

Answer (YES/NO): NO